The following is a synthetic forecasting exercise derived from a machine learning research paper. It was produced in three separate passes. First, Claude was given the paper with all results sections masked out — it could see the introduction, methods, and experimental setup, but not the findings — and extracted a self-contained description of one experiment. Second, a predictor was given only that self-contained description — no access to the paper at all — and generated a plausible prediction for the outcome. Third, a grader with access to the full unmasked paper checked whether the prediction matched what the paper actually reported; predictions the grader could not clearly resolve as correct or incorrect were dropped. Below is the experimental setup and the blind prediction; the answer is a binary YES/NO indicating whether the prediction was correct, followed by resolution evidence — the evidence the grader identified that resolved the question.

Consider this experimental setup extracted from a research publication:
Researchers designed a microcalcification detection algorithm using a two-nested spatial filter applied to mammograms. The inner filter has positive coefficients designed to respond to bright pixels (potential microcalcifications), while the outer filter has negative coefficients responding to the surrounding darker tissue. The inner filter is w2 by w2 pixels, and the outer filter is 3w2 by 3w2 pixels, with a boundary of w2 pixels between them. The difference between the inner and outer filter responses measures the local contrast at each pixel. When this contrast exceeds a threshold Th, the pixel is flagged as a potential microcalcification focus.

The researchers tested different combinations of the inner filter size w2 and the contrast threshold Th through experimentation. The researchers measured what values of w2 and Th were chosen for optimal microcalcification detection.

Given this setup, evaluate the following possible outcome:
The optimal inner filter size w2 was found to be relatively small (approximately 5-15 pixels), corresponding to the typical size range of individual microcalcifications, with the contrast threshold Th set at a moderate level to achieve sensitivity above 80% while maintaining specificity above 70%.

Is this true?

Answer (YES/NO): NO